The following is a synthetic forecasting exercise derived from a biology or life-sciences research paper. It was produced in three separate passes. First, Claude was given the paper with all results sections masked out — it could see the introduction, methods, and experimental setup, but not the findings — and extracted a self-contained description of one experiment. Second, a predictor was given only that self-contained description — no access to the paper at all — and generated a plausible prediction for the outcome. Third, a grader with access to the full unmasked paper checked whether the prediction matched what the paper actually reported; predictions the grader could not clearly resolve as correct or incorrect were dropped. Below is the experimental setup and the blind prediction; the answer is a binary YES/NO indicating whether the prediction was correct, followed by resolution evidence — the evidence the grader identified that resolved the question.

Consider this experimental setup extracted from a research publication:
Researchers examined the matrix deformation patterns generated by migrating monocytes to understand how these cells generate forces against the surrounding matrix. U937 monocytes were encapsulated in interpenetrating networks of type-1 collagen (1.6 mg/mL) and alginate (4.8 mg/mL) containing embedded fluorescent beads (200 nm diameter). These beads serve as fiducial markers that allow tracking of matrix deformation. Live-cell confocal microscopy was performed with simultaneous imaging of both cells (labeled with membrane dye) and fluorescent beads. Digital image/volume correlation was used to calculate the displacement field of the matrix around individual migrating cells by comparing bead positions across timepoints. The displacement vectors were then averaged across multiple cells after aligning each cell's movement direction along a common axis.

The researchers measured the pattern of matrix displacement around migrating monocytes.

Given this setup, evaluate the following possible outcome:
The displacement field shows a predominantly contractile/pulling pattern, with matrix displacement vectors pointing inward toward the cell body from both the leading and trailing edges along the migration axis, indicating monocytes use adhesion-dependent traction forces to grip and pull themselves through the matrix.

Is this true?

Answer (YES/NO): NO